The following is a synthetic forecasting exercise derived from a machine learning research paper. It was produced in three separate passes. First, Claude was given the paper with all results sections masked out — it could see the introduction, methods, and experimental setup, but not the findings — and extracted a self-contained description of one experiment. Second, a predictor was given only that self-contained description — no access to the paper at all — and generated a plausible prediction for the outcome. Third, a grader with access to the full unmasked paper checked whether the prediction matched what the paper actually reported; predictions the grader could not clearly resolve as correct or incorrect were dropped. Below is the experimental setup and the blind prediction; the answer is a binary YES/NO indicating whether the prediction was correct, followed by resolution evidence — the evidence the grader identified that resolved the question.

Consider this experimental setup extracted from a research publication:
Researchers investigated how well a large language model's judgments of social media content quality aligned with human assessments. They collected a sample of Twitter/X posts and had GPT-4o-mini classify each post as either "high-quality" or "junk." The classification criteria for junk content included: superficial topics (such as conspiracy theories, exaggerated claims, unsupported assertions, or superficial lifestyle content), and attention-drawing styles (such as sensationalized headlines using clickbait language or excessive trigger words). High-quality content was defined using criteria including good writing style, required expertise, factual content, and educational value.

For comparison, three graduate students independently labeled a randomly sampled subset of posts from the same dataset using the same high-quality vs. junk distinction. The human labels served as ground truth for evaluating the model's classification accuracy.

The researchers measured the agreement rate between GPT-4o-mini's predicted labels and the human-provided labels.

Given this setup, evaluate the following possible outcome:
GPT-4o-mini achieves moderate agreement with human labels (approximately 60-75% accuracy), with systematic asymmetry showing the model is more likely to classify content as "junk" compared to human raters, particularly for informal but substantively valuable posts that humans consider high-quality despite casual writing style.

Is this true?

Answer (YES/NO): NO